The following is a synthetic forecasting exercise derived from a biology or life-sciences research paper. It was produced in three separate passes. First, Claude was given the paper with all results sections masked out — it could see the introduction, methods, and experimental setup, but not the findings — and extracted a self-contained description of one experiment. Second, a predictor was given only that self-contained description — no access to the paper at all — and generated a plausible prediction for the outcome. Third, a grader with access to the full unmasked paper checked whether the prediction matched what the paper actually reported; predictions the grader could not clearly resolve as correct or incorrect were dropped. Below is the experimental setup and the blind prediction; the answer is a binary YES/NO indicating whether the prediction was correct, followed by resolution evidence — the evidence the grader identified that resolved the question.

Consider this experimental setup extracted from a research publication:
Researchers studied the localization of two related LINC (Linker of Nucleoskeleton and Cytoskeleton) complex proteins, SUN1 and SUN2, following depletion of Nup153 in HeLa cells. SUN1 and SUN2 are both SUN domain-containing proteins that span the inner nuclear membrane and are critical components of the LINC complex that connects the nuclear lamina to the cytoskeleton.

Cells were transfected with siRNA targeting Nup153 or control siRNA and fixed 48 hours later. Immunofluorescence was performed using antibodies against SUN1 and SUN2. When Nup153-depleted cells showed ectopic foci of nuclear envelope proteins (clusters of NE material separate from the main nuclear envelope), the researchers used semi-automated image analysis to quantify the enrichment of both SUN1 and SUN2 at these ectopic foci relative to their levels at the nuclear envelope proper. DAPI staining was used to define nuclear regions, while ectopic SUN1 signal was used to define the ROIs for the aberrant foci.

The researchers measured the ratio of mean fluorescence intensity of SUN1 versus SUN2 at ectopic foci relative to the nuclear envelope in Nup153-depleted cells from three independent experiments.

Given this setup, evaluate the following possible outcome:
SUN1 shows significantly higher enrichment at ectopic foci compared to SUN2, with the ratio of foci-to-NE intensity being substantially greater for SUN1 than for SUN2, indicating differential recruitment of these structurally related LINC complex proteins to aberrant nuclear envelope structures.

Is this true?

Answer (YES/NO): YES